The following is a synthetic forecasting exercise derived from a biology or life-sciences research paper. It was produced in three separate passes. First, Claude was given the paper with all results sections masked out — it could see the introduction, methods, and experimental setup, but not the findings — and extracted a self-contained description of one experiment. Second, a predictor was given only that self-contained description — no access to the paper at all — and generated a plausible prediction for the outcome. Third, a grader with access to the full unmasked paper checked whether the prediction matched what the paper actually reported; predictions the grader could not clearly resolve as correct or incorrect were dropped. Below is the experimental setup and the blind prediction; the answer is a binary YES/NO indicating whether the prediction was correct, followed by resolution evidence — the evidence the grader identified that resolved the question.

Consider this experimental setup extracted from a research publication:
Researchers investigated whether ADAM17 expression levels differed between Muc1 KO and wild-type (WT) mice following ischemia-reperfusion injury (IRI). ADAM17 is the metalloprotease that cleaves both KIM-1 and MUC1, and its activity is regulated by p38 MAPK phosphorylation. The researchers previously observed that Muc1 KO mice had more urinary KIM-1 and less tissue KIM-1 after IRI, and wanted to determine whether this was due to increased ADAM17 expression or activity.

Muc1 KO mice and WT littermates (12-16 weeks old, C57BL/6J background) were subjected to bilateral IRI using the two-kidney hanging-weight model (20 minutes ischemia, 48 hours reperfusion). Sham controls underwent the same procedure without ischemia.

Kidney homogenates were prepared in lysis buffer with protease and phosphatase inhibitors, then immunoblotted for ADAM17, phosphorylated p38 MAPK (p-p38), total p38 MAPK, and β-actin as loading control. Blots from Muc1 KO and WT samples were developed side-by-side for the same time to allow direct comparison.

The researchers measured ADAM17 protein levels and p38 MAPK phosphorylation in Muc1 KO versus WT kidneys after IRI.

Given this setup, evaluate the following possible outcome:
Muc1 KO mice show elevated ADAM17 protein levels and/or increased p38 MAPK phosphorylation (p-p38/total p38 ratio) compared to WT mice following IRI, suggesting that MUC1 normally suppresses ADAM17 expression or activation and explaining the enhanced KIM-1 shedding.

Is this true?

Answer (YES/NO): NO